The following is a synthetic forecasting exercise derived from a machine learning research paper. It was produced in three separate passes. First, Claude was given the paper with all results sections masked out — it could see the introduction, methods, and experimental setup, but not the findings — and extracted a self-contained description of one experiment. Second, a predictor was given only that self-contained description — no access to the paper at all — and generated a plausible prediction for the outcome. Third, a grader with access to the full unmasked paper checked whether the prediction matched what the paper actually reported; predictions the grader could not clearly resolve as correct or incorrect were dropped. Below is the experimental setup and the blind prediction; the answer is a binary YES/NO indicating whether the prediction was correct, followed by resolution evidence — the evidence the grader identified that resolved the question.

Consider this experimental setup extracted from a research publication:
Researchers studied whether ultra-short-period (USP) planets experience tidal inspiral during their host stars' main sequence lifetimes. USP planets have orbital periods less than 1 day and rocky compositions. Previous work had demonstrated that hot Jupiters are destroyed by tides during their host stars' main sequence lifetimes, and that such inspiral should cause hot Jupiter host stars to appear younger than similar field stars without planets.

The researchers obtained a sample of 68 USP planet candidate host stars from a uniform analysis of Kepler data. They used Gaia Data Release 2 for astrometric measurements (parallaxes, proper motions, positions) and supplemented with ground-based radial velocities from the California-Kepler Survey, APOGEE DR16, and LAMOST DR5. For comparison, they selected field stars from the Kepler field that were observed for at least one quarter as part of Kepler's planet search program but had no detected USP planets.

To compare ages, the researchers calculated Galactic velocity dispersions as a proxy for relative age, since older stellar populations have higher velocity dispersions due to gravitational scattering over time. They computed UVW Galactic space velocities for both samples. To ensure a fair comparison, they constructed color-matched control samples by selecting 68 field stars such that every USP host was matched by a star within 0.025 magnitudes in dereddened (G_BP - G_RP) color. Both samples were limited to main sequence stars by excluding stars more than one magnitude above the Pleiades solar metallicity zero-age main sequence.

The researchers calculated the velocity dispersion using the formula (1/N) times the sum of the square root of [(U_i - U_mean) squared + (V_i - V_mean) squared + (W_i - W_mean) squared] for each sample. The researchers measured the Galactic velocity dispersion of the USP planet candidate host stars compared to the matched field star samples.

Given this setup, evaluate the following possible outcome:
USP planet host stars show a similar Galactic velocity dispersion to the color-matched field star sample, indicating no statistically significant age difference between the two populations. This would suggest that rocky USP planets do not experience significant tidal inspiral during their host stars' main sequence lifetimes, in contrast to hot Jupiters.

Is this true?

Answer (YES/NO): YES